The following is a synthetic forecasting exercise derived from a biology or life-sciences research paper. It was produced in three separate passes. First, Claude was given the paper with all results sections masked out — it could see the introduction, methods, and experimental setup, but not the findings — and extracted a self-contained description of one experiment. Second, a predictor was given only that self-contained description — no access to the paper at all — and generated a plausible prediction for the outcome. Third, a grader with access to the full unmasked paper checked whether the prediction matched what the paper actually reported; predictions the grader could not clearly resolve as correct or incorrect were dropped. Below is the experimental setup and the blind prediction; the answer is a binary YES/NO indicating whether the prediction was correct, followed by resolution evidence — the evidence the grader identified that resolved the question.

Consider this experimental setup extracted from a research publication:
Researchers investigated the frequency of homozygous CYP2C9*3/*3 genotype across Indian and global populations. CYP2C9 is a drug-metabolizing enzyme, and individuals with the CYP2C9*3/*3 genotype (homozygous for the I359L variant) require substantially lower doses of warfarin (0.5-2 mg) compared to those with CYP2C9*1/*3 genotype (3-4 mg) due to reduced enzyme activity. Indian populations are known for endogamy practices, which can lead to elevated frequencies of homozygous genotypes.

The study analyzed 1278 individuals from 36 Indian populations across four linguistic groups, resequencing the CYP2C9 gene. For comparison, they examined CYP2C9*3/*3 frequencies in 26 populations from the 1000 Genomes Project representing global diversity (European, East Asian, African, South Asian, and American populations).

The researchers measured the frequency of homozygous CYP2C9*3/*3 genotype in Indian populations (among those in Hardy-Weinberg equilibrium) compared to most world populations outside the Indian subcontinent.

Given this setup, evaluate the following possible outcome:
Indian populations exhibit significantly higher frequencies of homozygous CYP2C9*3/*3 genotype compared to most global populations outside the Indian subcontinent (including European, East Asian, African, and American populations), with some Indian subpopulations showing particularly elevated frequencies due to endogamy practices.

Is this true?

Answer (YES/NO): YES